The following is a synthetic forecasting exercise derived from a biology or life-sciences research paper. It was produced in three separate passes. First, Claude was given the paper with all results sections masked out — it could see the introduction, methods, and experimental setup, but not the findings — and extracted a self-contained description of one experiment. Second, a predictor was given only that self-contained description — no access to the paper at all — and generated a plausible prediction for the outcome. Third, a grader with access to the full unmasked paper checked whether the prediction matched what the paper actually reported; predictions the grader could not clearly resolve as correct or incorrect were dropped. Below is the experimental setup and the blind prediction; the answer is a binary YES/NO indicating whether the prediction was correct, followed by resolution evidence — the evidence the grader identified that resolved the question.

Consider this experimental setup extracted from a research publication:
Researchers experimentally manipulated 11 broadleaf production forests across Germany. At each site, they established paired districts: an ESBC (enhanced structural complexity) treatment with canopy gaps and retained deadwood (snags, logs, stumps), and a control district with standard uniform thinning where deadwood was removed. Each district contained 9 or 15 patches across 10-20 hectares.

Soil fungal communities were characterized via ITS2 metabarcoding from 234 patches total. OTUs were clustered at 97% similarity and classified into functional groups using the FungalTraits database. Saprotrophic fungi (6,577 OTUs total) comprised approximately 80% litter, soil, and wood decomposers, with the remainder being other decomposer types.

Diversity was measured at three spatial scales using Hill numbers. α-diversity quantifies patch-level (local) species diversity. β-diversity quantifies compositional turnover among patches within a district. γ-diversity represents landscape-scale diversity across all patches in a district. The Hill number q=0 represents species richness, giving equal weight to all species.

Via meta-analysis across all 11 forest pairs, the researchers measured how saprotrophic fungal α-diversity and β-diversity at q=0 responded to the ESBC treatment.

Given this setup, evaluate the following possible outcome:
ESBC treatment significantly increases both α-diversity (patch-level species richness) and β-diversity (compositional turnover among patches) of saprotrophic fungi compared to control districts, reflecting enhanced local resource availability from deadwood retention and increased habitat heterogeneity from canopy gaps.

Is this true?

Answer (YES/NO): NO